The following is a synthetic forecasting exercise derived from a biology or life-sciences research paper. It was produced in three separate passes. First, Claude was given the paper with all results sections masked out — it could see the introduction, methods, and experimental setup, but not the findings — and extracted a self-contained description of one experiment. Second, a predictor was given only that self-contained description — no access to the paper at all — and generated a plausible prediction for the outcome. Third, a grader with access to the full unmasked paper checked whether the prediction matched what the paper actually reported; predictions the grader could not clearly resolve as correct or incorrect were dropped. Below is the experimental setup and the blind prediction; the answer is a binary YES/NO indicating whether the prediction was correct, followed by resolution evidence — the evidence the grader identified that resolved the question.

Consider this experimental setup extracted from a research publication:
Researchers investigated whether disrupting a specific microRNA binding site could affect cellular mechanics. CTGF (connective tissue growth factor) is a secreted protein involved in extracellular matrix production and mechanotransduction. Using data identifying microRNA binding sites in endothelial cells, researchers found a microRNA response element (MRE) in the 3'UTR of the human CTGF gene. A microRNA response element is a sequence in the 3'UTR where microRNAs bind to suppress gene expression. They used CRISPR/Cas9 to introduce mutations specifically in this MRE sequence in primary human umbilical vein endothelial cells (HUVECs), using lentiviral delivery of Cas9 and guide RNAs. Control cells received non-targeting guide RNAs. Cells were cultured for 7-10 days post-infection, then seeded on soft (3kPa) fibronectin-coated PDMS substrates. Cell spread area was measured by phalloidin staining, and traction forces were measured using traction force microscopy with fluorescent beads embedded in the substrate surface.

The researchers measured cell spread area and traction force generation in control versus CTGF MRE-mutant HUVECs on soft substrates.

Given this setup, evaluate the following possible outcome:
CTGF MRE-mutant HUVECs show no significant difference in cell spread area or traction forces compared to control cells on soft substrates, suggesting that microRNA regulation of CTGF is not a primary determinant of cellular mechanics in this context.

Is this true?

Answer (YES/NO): NO